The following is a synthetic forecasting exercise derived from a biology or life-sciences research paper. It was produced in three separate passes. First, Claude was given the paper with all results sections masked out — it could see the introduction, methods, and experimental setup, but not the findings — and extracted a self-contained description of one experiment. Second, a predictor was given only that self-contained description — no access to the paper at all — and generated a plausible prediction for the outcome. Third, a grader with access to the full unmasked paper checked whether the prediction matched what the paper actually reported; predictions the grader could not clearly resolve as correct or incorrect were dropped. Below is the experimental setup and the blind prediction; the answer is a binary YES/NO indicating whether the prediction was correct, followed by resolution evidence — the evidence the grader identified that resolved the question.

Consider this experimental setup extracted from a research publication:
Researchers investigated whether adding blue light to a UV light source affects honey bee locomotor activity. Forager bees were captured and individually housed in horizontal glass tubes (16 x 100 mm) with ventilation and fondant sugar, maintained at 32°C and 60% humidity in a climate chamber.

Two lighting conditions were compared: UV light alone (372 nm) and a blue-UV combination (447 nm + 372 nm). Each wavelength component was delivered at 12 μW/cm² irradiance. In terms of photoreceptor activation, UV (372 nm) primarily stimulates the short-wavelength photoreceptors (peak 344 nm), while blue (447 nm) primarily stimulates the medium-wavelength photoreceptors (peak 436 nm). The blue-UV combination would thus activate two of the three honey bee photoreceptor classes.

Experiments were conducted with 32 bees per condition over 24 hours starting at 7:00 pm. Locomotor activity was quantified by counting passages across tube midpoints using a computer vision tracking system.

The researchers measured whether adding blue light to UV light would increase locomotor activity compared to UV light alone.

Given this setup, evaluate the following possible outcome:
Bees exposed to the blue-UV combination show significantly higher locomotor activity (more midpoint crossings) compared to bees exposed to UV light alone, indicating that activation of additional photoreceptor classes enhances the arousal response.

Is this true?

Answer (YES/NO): NO